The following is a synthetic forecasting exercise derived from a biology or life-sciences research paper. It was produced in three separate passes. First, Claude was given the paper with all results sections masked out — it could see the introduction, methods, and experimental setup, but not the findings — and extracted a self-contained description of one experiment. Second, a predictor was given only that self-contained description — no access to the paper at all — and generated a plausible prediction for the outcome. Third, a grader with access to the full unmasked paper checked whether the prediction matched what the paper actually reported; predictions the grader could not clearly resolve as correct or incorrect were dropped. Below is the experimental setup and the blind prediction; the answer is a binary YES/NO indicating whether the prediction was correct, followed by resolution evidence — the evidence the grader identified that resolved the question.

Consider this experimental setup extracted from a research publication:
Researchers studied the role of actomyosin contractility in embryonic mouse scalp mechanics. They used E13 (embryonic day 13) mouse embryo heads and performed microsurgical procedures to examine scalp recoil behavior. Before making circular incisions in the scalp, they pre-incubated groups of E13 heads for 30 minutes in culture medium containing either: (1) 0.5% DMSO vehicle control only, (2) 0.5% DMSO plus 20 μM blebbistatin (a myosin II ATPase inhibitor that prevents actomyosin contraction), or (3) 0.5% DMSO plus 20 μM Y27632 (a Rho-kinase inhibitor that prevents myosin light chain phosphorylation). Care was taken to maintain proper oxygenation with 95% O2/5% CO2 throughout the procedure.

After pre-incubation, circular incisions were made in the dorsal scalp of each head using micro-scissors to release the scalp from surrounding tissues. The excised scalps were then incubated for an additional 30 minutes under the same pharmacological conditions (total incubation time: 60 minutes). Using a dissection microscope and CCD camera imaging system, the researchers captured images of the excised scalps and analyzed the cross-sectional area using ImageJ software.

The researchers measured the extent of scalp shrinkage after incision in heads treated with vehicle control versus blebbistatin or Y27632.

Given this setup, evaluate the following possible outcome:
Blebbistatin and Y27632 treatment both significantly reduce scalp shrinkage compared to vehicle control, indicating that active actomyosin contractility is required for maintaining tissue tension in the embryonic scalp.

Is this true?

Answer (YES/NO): YES